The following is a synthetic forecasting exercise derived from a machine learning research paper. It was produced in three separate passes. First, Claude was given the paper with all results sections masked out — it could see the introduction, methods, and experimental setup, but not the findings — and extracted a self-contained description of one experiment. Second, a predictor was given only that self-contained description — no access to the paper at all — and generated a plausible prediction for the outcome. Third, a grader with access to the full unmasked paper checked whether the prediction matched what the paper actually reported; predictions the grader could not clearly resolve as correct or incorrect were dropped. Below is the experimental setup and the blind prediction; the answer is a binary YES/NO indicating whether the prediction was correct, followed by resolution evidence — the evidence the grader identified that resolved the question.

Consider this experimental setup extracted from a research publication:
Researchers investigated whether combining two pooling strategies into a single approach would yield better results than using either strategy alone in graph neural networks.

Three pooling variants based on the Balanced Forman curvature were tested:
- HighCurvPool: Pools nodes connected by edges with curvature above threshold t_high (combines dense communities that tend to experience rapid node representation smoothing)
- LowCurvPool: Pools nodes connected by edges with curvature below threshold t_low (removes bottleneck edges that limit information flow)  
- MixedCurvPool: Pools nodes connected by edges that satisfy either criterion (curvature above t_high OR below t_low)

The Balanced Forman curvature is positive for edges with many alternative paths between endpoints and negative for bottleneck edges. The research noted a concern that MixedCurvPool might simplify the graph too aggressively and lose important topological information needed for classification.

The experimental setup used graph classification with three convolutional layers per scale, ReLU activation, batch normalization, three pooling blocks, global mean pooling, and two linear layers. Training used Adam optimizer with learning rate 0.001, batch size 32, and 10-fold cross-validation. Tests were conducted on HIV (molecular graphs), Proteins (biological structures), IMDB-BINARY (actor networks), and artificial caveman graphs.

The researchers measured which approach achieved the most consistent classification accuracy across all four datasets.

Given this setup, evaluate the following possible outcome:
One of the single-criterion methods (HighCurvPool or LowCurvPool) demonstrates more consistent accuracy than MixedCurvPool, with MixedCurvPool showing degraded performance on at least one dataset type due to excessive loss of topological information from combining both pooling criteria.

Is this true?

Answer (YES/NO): NO